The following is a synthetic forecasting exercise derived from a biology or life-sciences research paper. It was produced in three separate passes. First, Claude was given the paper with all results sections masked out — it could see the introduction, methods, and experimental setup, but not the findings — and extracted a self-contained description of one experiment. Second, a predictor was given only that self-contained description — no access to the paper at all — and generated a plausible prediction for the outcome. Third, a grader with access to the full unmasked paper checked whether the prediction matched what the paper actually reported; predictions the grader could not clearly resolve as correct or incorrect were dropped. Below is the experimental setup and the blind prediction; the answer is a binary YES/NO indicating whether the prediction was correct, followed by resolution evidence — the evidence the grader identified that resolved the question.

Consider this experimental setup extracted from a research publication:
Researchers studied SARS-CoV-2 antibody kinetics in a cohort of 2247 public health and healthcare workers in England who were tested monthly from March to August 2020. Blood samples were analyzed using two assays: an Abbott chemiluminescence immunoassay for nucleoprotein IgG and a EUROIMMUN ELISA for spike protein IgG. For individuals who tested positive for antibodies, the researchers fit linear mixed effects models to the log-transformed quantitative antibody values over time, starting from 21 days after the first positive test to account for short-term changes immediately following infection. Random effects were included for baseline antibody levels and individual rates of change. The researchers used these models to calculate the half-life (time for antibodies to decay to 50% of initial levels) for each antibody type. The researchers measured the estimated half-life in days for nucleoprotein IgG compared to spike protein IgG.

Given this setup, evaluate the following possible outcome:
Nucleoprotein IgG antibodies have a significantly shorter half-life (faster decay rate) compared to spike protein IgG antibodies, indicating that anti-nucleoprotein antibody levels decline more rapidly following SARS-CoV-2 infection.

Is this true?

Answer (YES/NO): NO